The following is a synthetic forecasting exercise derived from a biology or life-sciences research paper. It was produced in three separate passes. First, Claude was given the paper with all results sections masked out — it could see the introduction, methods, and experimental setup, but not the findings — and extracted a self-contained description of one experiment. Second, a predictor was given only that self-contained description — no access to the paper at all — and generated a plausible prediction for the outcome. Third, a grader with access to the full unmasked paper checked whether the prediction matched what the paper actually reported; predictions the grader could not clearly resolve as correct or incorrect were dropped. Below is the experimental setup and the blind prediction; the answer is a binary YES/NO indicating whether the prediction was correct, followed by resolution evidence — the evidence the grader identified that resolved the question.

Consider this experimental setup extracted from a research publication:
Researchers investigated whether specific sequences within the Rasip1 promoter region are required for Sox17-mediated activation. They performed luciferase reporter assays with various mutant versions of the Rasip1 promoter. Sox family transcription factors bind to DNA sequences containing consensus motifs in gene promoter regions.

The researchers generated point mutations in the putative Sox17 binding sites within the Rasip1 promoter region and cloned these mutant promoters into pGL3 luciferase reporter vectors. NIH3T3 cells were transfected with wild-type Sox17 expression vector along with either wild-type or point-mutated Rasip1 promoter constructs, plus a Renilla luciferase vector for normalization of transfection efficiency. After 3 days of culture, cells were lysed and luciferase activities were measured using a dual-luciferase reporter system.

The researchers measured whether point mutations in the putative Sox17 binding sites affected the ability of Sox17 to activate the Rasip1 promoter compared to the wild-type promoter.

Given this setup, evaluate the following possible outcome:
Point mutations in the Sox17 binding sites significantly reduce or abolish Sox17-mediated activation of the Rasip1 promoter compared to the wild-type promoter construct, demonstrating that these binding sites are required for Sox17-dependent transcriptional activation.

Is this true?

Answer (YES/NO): YES